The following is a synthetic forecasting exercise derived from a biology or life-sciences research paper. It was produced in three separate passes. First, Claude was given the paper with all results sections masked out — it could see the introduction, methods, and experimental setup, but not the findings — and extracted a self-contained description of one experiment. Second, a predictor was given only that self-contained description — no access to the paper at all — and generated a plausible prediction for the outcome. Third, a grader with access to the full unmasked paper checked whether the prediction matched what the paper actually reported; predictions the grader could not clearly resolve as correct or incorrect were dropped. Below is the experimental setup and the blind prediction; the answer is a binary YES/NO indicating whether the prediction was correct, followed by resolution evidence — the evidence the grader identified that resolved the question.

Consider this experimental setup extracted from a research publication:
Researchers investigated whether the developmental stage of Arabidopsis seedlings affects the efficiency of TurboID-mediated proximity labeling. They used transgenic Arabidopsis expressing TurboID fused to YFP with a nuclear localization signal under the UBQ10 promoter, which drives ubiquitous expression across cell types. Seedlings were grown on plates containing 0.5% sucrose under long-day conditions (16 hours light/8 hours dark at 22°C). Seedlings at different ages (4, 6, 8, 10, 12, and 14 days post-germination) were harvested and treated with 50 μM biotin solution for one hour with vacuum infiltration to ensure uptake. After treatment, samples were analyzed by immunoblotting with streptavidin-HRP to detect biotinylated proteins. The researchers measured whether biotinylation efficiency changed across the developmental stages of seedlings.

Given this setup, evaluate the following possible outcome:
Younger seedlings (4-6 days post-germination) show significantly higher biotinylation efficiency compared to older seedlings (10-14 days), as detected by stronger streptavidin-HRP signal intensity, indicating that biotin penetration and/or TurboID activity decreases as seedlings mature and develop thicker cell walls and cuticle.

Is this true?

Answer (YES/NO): NO